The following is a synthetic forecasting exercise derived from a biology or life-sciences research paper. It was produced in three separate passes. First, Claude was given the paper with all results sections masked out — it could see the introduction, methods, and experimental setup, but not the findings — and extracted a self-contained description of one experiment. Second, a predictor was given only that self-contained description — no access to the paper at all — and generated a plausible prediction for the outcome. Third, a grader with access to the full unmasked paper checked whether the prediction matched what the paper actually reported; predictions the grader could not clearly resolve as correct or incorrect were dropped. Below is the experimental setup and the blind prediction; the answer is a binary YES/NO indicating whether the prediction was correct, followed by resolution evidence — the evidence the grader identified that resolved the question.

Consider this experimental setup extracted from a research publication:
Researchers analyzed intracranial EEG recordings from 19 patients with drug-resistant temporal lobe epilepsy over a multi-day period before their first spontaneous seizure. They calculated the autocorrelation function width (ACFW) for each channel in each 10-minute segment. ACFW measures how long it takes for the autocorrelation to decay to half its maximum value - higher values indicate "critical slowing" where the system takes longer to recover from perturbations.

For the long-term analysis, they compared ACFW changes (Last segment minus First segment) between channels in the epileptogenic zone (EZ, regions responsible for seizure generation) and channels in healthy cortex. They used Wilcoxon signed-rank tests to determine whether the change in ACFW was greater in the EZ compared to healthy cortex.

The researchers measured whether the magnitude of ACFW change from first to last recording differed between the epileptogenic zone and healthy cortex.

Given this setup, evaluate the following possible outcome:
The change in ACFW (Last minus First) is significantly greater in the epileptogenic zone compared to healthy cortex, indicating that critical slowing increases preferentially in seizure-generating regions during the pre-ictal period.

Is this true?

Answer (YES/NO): NO